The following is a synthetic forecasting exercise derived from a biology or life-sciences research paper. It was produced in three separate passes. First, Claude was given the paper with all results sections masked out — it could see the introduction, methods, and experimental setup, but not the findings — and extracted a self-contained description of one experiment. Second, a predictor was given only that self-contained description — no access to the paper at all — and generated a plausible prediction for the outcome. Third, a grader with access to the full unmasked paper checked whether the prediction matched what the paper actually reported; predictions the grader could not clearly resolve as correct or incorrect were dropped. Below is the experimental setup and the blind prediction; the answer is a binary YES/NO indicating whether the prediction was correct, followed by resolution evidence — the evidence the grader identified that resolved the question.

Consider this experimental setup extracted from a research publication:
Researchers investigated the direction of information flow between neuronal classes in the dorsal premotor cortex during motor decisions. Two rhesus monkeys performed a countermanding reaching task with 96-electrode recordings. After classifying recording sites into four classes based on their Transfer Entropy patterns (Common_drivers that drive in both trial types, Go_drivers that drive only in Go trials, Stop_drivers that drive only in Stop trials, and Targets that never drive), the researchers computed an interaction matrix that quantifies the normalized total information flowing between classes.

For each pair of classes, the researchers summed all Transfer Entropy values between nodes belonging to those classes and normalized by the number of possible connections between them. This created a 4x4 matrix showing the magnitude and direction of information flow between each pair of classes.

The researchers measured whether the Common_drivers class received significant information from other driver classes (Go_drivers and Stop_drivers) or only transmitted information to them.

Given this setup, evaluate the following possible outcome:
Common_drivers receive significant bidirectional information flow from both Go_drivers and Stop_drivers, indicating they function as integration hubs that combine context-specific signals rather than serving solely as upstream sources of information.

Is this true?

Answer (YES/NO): NO